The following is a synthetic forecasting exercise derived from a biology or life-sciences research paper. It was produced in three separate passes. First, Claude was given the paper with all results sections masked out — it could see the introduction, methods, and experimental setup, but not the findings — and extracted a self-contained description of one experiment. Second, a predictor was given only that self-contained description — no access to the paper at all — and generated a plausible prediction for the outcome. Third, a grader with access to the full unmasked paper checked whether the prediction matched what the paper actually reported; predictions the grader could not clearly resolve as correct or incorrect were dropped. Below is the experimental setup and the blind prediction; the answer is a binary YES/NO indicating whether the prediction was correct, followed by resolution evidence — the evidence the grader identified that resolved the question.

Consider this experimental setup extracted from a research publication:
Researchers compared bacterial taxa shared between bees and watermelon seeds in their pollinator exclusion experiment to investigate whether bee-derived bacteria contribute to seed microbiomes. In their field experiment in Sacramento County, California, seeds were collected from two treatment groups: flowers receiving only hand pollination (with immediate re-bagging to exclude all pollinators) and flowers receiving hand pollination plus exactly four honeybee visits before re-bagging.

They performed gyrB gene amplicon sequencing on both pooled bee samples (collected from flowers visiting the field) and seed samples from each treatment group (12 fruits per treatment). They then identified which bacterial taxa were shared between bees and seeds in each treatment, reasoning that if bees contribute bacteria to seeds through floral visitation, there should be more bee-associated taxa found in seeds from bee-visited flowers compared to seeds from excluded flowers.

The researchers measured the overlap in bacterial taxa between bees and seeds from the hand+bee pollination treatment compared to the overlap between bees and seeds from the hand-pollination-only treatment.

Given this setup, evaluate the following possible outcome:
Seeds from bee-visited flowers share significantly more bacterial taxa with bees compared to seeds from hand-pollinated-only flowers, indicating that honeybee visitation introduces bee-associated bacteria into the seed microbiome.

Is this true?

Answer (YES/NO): NO